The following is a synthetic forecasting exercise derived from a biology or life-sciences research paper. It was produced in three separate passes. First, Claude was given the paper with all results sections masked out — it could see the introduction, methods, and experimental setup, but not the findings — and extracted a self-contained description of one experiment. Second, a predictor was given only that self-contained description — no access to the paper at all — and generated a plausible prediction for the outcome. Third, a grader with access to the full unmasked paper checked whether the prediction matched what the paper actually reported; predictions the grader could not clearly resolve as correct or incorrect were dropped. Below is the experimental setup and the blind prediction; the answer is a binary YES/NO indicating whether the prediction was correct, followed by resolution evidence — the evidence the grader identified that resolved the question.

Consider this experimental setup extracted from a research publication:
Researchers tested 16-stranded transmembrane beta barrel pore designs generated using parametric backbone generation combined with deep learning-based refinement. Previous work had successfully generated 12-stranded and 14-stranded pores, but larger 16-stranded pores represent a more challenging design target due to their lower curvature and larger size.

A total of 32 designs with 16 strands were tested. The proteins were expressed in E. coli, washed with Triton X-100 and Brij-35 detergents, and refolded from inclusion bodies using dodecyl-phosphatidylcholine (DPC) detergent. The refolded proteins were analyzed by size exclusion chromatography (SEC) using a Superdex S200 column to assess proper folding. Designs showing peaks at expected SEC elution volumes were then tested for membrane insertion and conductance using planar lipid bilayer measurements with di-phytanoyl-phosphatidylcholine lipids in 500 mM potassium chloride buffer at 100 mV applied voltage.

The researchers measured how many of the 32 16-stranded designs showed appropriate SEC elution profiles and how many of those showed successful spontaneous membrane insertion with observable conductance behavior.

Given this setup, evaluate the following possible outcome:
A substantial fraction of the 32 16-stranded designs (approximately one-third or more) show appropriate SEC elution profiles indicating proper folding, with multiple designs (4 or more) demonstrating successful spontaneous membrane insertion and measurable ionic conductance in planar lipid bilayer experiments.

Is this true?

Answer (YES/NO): NO